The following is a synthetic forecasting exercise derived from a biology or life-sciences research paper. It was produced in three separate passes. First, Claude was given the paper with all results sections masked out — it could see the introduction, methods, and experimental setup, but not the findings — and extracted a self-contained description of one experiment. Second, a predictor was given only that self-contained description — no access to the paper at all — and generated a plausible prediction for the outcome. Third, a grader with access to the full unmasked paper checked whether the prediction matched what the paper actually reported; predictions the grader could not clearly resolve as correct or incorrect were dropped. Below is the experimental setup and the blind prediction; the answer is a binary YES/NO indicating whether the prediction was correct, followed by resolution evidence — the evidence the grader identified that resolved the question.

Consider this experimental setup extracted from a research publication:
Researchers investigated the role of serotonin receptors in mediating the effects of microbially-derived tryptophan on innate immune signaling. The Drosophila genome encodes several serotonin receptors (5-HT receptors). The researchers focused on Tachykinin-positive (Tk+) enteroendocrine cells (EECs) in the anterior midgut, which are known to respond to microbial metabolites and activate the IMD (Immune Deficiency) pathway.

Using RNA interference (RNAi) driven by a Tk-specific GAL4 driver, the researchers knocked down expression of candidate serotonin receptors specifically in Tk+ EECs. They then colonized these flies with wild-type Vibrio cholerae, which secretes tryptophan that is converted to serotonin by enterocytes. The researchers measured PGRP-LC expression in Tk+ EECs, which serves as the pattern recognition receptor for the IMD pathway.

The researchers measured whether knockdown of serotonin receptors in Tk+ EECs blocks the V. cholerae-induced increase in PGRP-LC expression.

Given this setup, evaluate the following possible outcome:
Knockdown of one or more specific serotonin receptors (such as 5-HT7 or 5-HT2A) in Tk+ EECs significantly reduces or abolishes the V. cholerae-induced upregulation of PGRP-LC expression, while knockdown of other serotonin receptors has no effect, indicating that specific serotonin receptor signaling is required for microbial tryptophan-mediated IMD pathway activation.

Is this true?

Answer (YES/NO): NO